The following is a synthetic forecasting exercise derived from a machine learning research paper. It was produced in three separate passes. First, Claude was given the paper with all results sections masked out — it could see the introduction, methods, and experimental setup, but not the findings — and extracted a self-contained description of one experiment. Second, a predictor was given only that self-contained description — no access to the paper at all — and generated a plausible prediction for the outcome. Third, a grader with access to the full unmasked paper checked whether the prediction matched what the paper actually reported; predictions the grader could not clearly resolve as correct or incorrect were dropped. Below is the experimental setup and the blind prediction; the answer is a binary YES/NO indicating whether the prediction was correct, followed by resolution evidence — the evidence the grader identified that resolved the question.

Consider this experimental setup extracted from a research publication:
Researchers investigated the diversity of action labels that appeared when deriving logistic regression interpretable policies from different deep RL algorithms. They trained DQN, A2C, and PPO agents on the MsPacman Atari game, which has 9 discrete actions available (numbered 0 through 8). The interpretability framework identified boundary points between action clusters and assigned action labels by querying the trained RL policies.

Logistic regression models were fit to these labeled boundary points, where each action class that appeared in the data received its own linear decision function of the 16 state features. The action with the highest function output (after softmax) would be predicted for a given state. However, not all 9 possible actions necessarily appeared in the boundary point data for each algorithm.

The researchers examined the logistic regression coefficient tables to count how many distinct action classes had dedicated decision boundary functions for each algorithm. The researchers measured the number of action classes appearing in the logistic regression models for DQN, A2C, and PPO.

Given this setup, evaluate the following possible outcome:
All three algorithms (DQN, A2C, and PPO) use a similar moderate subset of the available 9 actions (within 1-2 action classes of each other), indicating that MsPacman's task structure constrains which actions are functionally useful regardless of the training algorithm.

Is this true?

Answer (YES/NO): NO